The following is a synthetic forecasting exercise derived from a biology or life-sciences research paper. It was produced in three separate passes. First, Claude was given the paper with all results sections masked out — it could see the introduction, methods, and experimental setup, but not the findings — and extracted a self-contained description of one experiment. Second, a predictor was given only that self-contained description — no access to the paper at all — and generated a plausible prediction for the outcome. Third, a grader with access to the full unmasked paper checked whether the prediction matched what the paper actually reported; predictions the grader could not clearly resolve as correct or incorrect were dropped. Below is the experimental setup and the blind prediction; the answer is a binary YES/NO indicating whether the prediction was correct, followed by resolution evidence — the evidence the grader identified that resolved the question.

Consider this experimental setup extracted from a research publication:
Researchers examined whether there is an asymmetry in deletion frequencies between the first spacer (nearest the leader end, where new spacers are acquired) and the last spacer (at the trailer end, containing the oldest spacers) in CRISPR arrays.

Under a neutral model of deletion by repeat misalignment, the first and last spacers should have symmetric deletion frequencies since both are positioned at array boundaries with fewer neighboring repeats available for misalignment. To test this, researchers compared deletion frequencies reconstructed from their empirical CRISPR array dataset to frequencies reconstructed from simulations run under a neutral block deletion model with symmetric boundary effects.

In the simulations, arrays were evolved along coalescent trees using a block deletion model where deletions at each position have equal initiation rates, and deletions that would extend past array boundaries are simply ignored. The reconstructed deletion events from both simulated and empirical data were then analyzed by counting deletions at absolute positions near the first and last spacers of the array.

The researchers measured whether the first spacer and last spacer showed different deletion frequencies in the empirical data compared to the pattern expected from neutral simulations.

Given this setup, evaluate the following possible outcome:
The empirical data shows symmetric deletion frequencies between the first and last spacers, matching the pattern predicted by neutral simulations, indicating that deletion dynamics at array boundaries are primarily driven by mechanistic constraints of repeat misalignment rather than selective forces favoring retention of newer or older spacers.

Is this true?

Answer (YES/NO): NO